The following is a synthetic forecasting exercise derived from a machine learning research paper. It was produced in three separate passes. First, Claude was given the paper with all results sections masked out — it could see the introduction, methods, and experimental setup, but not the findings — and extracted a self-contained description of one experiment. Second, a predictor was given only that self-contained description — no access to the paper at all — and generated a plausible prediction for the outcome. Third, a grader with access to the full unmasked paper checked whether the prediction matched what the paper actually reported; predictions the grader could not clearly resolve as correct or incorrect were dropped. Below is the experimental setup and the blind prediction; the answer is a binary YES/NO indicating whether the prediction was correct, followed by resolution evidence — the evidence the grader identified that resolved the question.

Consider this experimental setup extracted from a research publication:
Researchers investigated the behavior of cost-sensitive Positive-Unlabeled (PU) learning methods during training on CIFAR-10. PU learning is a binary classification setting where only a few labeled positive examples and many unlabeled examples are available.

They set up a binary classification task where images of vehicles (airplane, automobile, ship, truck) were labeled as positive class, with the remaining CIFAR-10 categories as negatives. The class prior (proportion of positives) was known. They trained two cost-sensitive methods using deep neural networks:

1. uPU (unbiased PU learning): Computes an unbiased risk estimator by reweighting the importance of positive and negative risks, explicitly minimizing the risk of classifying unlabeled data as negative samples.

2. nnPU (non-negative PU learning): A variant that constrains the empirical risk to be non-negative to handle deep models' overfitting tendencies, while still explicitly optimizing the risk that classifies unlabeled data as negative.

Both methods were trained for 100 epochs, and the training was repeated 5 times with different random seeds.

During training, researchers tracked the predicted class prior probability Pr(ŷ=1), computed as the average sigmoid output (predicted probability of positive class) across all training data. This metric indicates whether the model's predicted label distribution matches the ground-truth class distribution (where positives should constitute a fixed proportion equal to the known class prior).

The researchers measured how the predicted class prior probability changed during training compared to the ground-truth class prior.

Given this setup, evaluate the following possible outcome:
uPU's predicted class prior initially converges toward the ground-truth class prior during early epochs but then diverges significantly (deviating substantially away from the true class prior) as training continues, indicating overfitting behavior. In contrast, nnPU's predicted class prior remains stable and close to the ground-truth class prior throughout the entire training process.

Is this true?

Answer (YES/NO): NO